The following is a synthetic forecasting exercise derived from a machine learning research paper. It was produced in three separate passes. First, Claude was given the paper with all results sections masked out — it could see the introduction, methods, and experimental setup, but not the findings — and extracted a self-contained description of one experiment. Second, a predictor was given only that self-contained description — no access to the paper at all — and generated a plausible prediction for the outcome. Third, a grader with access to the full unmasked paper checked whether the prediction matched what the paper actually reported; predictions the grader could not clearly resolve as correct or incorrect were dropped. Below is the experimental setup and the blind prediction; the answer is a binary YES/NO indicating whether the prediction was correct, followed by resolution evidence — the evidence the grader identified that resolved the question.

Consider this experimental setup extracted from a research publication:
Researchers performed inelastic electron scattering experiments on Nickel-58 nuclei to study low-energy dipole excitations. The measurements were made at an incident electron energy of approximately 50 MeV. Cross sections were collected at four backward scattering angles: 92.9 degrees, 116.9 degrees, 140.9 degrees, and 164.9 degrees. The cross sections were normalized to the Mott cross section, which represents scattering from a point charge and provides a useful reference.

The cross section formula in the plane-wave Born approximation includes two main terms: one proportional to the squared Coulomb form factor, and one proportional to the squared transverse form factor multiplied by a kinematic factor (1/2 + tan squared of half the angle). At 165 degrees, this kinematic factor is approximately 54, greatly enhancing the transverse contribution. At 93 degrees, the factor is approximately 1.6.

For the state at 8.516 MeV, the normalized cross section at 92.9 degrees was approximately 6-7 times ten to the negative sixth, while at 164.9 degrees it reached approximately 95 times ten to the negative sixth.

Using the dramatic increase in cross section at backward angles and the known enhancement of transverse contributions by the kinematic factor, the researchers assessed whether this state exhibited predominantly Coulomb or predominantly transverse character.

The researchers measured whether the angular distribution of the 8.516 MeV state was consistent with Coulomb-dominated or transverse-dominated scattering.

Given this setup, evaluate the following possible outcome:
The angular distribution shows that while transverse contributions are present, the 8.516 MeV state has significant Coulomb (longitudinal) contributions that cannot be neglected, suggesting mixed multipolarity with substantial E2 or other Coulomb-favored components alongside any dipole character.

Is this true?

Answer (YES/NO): NO